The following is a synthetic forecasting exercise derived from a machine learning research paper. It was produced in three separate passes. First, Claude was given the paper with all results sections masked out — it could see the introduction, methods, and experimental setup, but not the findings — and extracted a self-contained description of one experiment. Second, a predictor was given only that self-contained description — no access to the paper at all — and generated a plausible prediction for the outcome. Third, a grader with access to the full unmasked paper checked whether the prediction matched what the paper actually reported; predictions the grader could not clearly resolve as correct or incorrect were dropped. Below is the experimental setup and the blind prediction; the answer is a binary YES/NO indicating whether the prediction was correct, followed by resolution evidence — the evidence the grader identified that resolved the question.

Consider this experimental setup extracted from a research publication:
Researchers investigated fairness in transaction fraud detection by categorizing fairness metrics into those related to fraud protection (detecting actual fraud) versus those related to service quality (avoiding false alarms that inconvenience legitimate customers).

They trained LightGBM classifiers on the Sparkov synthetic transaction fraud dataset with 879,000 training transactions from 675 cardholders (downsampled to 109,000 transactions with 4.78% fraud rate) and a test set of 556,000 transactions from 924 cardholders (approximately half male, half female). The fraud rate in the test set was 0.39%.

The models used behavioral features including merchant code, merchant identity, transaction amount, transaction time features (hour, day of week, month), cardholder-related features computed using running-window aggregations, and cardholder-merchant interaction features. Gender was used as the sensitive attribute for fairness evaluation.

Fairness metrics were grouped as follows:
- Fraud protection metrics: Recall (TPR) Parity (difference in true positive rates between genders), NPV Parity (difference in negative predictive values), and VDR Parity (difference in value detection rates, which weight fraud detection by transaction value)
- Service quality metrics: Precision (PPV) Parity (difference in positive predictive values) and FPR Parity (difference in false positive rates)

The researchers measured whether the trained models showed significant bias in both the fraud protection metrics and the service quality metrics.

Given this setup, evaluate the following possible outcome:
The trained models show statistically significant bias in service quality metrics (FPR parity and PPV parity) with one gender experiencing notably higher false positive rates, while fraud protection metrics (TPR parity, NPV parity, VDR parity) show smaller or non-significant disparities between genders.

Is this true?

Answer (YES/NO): NO